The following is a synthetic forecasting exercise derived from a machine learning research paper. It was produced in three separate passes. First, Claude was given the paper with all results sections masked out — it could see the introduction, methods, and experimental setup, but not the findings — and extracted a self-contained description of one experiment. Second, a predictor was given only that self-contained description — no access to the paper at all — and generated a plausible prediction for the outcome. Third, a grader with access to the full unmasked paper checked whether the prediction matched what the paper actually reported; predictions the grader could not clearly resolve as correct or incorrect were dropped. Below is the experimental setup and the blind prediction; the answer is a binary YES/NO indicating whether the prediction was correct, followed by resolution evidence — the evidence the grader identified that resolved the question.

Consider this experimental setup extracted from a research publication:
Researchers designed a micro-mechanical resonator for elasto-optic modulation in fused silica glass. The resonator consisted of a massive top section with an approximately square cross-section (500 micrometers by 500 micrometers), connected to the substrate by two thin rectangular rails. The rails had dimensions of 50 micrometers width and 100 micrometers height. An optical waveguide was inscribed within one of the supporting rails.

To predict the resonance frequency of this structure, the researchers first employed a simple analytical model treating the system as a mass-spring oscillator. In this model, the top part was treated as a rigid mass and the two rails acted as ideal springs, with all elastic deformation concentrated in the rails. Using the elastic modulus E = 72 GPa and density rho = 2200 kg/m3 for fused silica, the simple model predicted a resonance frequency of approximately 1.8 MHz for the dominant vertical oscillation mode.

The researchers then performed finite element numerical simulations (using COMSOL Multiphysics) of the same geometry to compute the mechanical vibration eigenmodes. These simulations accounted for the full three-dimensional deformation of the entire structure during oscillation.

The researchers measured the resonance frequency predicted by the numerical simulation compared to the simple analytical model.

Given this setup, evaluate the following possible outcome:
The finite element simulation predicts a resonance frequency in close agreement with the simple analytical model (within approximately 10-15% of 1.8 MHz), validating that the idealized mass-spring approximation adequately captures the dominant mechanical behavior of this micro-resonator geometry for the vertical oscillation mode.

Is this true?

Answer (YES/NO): NO